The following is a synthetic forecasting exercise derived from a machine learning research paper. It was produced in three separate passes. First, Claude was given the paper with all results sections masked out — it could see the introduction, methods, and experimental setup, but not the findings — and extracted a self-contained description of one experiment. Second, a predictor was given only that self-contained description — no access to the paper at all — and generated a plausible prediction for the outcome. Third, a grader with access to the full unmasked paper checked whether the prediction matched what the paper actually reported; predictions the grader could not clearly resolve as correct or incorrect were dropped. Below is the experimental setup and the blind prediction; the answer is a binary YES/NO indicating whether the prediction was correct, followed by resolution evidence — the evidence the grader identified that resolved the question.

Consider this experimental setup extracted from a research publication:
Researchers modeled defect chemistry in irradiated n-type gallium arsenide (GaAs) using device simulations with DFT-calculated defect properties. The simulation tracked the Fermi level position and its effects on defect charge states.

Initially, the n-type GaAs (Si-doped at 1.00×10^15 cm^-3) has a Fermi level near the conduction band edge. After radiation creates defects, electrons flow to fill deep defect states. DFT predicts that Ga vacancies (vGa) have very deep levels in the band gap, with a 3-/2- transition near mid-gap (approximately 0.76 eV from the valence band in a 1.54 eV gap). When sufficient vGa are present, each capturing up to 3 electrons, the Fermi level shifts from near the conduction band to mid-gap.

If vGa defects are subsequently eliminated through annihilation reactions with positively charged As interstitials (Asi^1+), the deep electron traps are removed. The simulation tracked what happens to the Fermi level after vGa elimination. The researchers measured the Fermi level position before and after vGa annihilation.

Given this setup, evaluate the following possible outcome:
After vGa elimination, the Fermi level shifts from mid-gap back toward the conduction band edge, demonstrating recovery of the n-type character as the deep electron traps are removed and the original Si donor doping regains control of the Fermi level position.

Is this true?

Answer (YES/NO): YES